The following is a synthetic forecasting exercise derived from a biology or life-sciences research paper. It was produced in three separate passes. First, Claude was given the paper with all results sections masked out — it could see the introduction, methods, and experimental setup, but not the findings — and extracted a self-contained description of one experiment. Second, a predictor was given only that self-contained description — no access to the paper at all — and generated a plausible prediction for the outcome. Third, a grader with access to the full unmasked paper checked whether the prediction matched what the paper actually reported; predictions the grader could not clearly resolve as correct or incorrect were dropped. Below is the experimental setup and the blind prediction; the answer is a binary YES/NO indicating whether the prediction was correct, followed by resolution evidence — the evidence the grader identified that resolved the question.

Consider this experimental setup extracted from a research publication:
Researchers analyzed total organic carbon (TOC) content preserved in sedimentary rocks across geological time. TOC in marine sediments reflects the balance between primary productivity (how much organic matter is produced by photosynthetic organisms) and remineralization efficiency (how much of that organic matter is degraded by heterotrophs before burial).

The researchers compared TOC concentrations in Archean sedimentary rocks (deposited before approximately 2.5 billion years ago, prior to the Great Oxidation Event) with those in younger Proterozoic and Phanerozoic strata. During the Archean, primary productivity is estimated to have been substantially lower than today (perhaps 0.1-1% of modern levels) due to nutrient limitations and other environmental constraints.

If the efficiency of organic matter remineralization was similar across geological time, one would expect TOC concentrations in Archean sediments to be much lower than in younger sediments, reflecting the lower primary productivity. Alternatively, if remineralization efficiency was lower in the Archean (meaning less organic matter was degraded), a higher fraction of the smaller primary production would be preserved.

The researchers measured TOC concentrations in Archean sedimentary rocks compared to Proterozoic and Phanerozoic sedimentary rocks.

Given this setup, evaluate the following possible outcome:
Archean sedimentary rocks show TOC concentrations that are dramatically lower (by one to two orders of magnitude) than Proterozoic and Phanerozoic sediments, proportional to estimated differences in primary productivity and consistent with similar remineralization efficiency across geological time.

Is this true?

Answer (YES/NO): NO